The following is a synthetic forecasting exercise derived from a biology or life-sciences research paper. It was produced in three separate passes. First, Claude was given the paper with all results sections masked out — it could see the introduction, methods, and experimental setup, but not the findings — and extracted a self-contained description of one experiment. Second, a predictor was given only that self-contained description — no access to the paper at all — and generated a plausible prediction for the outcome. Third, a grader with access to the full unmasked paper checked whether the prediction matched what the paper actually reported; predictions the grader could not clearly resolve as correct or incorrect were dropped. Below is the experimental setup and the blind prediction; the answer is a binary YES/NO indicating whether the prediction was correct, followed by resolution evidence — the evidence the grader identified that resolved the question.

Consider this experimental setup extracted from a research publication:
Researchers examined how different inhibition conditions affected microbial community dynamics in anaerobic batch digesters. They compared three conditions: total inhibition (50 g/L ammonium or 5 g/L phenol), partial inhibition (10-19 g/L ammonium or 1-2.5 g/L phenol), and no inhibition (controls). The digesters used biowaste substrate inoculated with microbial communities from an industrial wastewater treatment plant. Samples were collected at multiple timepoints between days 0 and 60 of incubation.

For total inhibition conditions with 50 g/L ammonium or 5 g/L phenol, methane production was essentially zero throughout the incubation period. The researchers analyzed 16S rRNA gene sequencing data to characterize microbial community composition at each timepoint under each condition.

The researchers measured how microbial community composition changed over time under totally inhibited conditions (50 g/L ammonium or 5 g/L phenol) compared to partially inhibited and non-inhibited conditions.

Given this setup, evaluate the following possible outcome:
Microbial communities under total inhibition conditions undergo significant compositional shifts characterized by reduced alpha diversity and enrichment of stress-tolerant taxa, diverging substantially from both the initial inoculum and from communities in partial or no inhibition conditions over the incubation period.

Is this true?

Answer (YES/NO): NO